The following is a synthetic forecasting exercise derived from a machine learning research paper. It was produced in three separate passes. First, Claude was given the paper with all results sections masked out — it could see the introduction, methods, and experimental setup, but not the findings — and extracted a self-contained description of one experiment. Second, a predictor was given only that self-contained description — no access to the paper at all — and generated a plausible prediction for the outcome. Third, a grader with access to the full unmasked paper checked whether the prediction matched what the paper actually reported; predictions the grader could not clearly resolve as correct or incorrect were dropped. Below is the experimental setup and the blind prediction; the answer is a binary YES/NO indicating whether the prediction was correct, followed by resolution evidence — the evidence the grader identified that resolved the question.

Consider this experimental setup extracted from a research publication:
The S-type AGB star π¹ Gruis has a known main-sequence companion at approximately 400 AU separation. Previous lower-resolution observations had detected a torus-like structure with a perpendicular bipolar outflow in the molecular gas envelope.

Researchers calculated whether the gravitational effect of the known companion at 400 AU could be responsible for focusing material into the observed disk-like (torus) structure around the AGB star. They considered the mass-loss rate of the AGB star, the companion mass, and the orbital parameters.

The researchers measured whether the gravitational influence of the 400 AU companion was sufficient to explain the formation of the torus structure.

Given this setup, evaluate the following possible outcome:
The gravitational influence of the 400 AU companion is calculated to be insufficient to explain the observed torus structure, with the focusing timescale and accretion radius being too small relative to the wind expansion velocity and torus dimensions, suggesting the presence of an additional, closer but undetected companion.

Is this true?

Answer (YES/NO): YES